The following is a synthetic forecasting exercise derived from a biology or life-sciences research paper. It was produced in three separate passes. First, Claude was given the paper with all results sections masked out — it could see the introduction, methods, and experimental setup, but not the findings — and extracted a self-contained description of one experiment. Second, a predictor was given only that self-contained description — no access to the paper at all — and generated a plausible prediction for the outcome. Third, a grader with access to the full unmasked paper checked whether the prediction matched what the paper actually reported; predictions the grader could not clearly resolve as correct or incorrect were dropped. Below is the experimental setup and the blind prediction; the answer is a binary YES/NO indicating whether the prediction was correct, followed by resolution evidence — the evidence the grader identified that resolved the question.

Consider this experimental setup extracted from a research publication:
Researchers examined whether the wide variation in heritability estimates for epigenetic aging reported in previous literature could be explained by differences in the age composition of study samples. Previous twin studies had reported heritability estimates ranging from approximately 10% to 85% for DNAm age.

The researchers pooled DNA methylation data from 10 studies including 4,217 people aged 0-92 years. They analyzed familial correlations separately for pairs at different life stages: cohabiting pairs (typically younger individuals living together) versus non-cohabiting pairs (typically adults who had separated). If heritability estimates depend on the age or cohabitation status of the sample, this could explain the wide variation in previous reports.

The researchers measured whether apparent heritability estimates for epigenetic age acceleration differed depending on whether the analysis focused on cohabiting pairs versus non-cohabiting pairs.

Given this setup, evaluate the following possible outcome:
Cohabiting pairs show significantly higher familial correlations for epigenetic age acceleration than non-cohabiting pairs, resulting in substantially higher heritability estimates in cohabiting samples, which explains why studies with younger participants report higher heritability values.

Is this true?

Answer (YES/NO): YES